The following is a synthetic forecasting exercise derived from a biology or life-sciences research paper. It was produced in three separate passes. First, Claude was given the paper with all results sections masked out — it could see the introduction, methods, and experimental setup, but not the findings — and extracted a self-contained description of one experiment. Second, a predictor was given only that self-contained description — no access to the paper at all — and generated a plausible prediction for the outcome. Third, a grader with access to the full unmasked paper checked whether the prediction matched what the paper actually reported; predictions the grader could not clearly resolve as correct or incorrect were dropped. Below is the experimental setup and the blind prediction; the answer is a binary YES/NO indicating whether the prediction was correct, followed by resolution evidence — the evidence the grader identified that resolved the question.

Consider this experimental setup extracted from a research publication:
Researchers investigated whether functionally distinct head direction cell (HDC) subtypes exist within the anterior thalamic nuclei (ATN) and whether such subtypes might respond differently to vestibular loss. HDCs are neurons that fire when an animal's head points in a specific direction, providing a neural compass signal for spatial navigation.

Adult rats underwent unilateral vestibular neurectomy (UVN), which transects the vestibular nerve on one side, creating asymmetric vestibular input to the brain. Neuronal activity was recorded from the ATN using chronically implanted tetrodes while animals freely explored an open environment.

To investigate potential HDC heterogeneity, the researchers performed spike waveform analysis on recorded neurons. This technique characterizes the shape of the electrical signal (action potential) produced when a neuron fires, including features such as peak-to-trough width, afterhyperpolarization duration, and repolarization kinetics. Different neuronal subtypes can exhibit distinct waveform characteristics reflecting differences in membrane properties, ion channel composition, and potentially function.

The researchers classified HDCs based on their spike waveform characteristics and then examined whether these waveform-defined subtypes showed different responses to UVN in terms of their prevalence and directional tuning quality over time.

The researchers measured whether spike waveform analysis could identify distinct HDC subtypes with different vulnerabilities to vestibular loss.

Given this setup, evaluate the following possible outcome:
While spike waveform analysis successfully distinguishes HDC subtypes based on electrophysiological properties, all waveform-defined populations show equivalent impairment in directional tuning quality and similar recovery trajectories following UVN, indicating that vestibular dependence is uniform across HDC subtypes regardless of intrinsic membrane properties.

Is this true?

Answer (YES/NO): NO